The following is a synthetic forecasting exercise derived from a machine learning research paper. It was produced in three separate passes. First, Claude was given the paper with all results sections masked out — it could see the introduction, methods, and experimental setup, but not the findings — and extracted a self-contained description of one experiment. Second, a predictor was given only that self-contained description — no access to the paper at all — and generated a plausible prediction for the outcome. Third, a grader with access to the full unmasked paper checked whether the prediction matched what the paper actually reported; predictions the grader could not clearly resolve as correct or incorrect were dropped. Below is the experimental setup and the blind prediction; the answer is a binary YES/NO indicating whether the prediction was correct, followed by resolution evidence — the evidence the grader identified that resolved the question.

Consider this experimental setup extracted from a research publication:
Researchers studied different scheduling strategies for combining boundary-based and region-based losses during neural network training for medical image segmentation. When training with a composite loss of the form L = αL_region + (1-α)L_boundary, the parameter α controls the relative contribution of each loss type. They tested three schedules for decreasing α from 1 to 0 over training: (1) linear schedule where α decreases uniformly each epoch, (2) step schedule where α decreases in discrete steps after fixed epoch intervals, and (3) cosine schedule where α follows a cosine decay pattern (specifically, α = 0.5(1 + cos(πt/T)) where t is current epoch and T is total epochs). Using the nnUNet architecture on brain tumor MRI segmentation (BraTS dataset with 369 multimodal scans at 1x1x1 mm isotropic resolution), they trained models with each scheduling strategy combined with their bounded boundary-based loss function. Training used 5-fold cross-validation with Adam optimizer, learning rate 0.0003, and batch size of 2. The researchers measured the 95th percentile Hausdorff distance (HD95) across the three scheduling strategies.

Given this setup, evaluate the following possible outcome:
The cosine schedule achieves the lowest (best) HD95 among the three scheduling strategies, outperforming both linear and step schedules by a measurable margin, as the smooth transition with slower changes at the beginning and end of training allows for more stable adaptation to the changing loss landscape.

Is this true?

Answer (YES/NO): NO